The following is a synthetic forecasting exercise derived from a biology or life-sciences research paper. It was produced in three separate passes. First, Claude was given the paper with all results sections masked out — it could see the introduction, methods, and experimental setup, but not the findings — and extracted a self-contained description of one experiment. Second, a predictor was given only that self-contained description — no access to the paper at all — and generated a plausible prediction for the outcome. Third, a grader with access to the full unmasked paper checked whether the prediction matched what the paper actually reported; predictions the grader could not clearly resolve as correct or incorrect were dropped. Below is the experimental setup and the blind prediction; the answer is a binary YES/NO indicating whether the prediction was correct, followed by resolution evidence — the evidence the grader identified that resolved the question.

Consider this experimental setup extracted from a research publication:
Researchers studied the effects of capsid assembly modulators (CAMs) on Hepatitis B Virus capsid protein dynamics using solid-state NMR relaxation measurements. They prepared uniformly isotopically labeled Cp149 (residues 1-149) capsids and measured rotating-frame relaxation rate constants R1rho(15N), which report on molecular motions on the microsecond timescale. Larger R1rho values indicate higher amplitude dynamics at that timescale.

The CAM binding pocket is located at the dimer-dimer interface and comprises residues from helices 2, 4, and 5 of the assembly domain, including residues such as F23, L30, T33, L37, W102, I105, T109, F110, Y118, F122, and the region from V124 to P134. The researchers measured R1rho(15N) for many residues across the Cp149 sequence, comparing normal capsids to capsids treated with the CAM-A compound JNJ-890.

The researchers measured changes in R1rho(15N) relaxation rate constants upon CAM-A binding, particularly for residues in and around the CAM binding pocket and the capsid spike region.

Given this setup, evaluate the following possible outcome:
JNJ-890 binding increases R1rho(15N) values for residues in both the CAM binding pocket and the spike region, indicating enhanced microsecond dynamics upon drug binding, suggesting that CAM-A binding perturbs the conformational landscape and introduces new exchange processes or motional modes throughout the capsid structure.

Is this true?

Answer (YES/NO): NO